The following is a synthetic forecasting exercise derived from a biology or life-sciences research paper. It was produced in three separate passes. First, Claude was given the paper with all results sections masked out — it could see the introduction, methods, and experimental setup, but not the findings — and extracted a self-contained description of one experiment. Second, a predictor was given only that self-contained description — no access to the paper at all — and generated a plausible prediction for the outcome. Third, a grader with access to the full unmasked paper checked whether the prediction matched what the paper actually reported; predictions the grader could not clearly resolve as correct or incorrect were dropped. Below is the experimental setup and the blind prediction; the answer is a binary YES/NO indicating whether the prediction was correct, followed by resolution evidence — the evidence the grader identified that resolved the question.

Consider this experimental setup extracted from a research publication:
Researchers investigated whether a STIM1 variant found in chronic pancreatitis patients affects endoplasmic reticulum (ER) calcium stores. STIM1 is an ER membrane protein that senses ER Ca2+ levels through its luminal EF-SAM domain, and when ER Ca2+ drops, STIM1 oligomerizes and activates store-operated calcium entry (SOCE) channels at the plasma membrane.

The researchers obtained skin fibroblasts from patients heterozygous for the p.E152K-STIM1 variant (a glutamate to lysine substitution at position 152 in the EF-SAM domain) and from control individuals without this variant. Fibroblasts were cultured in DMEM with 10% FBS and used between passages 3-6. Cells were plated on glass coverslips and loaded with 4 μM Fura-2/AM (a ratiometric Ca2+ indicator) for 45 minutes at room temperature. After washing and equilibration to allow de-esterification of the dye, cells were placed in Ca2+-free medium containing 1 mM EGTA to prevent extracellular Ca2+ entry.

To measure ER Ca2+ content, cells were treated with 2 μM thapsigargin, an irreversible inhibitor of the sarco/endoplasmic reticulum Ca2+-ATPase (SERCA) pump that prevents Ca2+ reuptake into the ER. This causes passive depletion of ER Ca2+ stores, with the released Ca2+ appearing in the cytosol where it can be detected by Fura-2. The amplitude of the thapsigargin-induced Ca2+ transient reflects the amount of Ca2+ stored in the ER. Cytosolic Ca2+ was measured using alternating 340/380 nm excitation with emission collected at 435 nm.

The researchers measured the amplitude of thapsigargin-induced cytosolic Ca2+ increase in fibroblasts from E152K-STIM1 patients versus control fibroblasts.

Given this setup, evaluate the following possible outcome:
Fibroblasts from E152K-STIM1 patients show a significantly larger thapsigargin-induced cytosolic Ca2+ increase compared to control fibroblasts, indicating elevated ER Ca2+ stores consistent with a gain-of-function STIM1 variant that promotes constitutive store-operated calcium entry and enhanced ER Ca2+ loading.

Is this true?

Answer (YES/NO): YES